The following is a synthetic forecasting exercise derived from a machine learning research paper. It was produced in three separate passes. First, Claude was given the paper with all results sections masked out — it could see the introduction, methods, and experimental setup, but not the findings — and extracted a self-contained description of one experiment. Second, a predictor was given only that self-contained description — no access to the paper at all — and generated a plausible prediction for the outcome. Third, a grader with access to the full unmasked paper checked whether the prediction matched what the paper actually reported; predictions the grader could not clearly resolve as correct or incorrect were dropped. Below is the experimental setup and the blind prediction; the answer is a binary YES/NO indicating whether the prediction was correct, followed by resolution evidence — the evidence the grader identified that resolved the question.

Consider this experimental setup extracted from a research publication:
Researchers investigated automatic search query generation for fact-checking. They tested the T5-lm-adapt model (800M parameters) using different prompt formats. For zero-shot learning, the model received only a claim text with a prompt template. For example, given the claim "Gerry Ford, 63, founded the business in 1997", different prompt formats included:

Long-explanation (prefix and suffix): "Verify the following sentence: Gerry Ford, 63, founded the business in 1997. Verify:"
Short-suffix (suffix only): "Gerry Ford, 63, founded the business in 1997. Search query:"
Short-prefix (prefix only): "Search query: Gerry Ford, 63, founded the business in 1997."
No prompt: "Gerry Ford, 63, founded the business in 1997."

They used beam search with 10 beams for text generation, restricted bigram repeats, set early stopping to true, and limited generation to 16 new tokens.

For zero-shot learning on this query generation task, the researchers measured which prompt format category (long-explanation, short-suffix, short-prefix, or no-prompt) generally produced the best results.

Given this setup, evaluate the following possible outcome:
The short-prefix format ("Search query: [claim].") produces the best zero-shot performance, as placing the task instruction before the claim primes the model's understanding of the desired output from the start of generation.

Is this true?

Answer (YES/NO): NO